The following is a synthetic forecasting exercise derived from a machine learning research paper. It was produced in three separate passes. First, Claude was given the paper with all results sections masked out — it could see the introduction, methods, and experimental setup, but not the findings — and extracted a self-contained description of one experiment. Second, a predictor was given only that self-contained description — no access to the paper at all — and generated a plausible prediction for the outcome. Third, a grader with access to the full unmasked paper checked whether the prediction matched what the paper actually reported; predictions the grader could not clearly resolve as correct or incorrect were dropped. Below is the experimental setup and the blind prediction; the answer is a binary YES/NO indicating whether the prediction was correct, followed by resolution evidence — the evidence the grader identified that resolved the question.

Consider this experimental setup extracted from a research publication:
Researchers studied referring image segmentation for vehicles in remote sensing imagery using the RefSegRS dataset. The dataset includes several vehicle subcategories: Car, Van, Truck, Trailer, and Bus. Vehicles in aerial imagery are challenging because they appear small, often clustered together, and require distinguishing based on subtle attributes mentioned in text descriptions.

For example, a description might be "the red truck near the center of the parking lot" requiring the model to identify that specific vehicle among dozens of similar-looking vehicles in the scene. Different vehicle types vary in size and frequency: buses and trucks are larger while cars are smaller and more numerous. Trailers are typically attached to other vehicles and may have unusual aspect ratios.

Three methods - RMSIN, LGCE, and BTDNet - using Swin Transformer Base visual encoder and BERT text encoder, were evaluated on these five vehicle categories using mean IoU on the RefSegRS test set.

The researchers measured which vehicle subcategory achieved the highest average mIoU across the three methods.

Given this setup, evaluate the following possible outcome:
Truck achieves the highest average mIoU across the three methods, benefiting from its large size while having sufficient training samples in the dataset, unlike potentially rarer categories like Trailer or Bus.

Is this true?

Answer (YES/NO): NO